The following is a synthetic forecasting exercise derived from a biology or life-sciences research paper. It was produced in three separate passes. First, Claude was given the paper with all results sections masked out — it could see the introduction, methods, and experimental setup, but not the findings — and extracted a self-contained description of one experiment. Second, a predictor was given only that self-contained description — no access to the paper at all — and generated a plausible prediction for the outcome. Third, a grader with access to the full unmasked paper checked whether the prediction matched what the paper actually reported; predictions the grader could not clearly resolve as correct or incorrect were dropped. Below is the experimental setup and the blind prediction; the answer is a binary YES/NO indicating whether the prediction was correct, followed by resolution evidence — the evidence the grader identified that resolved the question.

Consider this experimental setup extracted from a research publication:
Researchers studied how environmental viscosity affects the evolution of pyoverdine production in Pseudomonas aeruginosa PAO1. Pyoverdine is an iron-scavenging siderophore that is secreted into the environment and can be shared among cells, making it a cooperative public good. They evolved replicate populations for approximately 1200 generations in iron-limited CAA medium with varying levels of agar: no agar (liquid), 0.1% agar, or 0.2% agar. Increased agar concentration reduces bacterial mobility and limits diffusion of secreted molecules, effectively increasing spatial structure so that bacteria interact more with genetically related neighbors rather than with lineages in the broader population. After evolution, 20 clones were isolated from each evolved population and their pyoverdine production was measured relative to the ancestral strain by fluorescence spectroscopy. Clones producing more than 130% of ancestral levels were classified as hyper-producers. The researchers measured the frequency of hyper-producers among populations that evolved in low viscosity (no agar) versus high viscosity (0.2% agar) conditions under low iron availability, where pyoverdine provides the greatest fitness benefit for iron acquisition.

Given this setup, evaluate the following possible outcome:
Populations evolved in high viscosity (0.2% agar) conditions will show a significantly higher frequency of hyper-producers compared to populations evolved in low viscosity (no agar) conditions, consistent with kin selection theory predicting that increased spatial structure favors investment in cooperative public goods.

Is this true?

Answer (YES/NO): YES